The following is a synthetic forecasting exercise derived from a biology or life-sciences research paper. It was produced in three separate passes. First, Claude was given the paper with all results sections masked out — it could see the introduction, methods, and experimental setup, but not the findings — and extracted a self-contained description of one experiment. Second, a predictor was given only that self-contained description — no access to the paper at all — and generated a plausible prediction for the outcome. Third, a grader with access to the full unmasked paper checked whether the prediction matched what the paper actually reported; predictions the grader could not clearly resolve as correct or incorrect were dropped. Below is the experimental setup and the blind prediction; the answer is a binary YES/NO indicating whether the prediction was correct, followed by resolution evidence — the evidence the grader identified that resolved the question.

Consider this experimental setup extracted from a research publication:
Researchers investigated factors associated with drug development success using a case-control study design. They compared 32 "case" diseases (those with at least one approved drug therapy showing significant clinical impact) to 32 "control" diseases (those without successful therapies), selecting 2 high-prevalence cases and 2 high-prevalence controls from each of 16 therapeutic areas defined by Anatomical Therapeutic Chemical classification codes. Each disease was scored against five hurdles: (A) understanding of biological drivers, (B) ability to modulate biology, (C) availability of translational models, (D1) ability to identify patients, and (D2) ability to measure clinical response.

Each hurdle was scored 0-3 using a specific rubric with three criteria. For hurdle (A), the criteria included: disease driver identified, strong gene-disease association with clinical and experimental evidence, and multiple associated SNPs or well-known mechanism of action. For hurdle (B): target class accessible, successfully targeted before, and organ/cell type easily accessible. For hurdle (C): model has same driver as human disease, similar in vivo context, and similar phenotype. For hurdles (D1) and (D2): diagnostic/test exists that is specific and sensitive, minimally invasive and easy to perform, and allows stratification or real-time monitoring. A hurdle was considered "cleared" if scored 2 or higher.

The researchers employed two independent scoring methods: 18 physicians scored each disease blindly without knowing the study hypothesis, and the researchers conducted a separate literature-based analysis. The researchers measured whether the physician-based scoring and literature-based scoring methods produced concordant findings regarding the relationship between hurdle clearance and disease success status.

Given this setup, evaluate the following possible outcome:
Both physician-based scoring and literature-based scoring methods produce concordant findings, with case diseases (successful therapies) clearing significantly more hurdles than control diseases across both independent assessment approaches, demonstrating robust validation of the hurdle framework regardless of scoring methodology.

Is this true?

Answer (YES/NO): YES